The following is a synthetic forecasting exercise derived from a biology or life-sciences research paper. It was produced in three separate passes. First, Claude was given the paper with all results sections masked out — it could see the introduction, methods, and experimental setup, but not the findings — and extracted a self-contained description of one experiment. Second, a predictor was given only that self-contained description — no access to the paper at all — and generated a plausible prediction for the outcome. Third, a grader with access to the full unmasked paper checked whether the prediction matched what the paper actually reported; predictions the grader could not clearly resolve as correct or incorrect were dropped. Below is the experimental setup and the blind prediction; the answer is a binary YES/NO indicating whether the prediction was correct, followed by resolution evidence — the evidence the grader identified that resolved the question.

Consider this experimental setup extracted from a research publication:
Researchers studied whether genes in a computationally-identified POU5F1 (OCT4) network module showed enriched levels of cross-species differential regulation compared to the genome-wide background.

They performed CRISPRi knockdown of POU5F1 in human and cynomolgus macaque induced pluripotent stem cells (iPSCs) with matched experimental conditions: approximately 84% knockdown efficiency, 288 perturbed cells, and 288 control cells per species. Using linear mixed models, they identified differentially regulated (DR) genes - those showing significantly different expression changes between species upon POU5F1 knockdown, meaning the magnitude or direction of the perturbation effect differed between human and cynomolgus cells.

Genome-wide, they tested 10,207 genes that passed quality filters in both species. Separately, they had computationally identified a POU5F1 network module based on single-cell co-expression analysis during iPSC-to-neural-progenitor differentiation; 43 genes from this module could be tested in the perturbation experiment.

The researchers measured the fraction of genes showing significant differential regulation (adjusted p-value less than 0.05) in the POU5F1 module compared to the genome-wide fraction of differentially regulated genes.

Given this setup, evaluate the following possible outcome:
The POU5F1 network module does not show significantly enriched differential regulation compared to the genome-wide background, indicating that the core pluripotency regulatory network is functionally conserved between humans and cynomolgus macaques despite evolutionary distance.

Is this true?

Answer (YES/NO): NO